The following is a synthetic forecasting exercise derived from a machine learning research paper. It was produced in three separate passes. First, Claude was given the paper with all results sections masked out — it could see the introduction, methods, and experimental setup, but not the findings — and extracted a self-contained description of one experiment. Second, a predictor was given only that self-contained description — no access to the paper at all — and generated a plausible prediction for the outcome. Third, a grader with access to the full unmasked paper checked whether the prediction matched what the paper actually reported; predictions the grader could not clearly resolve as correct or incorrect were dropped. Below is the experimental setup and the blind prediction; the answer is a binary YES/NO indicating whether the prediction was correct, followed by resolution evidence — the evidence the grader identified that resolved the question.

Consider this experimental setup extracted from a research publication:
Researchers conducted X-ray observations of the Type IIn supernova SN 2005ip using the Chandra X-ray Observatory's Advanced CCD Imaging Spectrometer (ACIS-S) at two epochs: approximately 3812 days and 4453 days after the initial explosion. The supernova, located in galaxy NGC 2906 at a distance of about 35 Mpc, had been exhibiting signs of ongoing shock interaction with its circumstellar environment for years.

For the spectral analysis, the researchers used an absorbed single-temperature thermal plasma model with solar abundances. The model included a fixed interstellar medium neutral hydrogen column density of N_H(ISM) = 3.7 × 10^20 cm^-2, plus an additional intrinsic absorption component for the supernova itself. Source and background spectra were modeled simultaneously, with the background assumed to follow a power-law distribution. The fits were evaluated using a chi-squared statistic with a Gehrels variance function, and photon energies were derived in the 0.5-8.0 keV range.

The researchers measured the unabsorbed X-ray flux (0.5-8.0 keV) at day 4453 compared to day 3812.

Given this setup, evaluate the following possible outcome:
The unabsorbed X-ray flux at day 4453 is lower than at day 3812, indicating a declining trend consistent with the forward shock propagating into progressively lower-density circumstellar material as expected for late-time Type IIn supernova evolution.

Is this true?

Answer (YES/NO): YES